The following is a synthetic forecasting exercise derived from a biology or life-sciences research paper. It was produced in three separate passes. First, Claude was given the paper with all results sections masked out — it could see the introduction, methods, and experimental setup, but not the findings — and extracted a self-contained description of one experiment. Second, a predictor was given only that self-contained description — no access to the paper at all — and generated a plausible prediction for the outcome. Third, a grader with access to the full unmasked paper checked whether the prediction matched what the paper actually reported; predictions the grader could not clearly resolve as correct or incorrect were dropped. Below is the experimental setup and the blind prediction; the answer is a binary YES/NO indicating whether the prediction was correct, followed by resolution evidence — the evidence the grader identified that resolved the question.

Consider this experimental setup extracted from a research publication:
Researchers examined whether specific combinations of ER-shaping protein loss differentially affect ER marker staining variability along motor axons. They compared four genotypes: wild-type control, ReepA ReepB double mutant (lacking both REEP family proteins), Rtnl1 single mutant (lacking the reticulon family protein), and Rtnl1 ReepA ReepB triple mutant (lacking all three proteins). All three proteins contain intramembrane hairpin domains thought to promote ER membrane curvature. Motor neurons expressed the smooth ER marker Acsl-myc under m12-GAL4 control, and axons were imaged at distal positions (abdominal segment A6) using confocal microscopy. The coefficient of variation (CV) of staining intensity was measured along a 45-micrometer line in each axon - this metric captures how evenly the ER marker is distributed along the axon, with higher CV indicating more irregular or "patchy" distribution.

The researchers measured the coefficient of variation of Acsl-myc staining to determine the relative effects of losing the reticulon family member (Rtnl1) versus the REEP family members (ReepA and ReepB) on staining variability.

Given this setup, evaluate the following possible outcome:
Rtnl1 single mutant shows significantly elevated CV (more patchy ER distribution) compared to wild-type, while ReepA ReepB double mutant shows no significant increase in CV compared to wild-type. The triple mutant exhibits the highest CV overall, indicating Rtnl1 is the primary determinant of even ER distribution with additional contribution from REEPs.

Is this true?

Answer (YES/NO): NO